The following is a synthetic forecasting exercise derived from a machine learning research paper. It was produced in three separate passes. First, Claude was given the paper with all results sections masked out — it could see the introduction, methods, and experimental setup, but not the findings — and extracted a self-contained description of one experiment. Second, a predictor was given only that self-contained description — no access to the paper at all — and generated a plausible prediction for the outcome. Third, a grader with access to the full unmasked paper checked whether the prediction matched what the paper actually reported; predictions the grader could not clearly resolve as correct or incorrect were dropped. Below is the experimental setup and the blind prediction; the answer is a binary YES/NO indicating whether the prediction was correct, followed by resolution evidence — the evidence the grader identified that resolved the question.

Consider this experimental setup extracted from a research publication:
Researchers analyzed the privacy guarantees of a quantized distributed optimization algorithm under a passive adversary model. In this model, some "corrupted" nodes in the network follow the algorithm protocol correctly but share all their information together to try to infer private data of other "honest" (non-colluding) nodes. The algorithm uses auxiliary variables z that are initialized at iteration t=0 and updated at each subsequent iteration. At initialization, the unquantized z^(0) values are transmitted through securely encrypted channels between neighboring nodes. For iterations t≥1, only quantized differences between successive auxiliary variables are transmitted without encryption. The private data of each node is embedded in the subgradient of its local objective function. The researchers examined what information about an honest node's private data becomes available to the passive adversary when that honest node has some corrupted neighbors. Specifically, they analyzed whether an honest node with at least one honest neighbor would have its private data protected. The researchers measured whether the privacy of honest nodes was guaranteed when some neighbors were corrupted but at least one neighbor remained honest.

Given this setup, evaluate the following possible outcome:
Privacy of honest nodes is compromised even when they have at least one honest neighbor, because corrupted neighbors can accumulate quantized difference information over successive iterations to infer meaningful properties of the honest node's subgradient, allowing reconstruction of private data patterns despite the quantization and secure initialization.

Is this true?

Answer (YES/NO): NO